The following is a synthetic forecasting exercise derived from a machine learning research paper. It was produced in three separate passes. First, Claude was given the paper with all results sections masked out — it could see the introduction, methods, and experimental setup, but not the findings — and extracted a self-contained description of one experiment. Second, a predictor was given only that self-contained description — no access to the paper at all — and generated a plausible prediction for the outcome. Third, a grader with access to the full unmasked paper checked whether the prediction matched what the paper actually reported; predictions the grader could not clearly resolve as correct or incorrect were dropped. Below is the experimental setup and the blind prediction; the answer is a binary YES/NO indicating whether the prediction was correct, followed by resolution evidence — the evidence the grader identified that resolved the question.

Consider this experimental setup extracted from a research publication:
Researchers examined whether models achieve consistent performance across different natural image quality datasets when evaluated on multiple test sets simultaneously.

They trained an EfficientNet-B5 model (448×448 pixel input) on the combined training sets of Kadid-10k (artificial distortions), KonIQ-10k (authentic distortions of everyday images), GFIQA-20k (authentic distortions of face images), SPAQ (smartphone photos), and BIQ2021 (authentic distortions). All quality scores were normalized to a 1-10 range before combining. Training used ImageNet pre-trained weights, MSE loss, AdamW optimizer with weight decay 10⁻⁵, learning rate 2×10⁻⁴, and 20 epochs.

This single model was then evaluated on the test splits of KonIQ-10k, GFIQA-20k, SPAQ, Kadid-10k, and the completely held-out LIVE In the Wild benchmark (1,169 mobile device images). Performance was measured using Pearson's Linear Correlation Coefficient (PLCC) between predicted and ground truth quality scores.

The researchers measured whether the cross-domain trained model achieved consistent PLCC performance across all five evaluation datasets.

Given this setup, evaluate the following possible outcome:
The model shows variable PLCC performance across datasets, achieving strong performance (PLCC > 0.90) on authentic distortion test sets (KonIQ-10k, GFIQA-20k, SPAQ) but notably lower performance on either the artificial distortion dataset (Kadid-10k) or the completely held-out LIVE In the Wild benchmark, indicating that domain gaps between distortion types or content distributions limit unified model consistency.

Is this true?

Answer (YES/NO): YES